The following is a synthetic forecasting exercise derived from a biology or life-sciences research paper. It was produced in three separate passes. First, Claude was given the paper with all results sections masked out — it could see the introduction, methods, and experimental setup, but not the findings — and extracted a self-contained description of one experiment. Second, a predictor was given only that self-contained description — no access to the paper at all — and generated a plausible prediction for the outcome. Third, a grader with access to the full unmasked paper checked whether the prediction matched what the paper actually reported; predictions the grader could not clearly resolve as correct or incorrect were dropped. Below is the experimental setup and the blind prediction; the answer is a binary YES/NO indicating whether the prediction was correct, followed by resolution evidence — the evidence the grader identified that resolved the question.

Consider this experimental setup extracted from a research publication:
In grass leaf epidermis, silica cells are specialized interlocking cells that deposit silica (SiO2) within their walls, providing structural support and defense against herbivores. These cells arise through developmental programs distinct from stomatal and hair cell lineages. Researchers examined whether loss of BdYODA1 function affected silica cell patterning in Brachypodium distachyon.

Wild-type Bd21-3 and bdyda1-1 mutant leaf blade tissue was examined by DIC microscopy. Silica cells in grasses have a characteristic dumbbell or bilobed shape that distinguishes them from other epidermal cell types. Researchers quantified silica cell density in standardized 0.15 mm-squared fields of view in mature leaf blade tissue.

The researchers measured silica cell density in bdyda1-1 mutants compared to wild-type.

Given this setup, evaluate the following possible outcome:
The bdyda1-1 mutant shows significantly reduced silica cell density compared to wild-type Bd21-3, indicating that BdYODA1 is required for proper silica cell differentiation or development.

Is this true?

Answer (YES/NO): NO